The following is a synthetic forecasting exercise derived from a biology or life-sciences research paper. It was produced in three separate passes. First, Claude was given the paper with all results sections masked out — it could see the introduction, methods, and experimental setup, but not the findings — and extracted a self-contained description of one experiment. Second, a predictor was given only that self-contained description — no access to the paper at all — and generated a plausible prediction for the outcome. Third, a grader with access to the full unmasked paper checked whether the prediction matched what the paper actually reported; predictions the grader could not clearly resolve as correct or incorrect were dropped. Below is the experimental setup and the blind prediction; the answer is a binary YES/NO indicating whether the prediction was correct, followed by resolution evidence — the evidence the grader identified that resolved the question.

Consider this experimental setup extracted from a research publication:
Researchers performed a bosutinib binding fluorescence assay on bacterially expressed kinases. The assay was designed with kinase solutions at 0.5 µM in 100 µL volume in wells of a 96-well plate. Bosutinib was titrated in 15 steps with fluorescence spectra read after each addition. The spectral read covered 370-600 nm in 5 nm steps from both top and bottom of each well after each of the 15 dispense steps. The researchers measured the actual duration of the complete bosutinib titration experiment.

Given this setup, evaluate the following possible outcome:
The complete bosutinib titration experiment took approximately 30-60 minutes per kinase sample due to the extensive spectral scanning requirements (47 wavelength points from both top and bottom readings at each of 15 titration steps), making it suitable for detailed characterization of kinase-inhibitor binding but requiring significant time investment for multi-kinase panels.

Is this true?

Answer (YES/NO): NO